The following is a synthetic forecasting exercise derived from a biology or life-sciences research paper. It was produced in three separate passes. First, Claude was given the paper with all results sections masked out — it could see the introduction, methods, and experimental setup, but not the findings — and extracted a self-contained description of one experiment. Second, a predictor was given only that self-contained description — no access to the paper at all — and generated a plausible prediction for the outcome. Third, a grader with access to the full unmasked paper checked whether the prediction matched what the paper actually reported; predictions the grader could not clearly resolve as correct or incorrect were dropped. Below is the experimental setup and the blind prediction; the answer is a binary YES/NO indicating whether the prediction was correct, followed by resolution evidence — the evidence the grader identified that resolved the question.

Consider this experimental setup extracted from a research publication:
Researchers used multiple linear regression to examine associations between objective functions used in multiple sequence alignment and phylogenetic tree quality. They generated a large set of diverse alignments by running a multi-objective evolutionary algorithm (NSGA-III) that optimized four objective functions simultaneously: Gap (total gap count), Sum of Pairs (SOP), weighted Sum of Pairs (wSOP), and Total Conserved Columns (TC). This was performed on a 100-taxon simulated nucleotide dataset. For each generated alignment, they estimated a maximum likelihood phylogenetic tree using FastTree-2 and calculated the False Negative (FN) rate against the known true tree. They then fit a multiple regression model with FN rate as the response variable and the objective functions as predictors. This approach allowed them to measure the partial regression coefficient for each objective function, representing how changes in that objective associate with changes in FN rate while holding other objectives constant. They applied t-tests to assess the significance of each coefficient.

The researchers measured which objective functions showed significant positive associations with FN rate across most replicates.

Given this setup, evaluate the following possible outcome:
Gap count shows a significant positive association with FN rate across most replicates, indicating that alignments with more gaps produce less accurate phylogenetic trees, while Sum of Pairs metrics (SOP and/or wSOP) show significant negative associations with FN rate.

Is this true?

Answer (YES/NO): NO